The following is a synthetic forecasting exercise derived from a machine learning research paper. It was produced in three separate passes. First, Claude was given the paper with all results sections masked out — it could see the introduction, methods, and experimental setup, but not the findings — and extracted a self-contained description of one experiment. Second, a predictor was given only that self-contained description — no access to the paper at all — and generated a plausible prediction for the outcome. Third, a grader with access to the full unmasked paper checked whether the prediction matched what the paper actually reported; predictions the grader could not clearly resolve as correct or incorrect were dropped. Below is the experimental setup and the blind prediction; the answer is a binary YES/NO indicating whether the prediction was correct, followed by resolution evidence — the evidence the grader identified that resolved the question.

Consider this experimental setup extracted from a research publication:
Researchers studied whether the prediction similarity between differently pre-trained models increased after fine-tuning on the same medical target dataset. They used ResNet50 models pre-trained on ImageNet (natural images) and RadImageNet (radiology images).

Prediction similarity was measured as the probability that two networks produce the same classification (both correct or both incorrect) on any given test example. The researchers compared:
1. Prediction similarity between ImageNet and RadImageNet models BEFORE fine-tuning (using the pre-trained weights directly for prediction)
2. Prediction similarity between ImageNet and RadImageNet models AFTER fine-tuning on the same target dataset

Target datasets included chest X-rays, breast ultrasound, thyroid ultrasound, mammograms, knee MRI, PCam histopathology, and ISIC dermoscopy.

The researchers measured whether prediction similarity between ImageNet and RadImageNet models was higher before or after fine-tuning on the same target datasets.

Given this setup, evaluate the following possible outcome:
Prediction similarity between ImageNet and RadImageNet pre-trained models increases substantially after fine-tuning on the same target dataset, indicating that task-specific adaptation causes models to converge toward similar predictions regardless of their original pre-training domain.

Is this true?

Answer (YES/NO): YES